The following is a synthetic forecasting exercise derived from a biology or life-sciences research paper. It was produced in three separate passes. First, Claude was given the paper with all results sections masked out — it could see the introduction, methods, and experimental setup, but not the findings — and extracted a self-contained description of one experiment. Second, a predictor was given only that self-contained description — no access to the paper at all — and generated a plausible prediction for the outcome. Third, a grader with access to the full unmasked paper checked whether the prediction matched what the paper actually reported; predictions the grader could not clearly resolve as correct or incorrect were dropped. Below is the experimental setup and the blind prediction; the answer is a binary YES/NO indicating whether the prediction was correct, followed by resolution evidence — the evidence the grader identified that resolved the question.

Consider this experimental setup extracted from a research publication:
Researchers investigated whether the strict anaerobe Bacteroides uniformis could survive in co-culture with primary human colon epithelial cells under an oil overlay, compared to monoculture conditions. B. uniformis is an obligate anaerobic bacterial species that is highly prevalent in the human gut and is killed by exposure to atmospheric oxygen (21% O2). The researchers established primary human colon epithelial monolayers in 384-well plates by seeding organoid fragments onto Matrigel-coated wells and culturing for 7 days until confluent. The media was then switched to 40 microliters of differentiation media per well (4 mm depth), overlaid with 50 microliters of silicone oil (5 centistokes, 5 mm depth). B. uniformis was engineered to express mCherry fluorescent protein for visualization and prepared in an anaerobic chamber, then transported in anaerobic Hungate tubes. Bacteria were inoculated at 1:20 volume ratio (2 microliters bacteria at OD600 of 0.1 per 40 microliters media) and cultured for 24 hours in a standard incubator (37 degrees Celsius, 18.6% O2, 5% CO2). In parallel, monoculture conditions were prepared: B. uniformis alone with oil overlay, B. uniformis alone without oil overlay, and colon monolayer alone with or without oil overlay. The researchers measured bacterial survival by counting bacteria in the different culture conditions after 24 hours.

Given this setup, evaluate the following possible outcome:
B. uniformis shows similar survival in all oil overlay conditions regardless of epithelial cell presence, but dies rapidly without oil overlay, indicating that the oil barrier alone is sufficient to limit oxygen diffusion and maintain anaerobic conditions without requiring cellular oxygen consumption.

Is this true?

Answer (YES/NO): NO